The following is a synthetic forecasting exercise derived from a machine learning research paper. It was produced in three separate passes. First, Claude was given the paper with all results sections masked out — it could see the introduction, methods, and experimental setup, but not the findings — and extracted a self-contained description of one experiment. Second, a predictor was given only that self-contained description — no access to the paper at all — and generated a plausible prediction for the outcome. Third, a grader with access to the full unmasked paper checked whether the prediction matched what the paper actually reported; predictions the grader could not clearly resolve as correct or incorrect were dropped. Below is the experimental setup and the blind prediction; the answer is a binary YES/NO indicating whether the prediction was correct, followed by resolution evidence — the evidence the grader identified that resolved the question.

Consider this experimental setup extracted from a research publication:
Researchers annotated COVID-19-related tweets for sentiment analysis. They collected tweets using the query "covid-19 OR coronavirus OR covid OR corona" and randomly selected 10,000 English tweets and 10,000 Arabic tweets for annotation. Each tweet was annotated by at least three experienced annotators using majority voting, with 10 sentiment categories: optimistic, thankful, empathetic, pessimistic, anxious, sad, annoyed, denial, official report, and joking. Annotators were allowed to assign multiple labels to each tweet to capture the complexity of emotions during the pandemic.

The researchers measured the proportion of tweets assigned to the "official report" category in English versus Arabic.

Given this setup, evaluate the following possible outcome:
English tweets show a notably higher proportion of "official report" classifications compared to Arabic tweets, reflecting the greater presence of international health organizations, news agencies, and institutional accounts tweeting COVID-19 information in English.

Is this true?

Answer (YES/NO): NO